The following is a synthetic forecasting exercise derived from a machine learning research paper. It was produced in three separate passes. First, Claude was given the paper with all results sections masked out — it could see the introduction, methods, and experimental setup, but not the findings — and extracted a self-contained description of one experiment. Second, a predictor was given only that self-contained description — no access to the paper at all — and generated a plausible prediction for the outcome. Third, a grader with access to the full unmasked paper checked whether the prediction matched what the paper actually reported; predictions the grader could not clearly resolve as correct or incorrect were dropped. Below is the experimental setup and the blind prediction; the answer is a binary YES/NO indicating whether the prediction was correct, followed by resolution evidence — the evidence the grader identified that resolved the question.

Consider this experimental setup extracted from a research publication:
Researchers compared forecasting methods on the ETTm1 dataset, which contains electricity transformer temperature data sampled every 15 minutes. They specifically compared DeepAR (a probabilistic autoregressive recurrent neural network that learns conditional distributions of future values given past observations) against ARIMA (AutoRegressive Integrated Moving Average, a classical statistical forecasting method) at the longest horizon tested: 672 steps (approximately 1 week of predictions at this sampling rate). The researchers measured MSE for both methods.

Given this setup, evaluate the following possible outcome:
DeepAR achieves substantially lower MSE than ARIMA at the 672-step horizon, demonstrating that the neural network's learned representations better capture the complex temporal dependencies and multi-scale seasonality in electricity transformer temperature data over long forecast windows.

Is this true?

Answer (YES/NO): NO